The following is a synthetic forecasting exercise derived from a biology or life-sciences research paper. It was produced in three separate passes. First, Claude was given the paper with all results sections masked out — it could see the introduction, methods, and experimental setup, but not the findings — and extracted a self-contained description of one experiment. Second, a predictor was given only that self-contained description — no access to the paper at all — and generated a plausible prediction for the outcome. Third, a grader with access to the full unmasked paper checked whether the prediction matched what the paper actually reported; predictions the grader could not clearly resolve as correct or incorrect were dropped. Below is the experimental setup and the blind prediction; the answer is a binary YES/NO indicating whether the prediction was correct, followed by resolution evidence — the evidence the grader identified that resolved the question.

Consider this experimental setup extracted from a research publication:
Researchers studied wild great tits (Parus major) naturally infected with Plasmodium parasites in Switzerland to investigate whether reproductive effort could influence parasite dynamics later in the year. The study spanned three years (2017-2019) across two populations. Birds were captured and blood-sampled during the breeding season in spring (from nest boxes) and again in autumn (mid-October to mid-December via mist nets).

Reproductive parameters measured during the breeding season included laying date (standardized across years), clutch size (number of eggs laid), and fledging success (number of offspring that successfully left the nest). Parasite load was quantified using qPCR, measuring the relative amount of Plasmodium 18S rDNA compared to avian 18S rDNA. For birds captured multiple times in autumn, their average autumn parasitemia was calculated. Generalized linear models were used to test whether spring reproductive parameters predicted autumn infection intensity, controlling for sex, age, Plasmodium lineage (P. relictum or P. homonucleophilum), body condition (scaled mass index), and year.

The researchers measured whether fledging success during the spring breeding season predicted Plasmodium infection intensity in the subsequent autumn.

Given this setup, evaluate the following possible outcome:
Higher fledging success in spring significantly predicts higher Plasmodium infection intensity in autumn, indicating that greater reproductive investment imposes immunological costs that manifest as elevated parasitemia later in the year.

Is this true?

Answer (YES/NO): YES